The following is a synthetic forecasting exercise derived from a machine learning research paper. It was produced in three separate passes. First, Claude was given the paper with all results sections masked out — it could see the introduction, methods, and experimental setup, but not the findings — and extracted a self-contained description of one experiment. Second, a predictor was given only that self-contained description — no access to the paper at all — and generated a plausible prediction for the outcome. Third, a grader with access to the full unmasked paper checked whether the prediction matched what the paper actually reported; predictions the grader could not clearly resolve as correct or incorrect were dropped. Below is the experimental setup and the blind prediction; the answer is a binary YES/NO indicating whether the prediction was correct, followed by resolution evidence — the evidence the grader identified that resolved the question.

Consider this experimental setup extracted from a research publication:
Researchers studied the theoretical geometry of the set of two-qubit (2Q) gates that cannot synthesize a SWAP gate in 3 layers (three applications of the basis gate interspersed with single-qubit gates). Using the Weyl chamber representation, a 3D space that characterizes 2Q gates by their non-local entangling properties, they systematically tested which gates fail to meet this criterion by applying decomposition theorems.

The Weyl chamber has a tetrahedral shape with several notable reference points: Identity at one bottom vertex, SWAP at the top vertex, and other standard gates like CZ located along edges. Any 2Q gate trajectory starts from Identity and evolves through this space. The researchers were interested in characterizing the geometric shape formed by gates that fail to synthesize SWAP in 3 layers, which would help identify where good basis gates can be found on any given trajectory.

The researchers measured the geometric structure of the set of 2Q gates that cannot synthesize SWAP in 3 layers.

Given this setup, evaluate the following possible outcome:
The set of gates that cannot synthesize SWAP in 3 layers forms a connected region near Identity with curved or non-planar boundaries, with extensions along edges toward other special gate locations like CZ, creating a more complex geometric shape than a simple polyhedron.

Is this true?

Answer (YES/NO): NO